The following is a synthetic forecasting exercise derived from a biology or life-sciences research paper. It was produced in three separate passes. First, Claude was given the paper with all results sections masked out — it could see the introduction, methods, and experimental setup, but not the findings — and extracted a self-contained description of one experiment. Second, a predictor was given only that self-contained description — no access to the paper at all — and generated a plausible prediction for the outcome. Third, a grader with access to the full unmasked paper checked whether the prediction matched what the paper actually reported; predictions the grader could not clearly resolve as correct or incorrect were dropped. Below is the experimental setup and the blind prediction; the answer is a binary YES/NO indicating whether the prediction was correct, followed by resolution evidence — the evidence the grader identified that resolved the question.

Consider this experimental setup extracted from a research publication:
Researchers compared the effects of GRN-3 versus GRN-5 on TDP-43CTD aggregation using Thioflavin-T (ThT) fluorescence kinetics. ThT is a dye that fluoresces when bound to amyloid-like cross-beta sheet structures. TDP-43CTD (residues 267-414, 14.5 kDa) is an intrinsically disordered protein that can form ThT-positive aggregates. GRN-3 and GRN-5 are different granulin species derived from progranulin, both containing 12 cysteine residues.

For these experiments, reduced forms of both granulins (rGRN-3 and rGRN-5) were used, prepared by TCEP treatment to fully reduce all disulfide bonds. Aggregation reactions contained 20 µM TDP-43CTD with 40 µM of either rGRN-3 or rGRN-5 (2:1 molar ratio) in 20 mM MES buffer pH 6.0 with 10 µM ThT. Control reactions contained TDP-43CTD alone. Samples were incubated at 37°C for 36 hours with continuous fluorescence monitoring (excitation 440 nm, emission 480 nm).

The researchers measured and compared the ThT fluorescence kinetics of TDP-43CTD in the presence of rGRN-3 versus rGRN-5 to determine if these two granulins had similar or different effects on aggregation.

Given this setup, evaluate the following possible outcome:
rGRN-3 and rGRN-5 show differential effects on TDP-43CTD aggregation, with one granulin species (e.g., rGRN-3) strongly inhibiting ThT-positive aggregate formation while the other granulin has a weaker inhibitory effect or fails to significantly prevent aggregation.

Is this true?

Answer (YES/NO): NO